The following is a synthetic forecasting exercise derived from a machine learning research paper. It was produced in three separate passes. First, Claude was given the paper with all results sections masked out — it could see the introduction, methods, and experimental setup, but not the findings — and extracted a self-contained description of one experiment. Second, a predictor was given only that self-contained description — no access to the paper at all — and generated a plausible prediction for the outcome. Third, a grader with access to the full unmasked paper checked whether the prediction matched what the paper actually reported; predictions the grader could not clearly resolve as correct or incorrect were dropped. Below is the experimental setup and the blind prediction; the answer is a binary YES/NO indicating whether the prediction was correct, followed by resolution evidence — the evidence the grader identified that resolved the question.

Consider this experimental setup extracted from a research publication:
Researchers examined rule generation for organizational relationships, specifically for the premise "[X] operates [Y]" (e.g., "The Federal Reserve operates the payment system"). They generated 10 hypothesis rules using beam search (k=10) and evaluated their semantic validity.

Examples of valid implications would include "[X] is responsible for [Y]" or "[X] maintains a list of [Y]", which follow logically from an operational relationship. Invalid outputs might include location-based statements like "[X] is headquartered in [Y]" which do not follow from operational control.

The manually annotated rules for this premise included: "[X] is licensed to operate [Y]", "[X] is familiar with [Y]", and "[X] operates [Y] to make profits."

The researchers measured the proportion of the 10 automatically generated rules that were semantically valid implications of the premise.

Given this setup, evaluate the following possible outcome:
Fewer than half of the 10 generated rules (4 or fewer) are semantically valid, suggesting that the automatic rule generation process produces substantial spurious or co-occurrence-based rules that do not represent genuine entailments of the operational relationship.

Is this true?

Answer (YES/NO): NO